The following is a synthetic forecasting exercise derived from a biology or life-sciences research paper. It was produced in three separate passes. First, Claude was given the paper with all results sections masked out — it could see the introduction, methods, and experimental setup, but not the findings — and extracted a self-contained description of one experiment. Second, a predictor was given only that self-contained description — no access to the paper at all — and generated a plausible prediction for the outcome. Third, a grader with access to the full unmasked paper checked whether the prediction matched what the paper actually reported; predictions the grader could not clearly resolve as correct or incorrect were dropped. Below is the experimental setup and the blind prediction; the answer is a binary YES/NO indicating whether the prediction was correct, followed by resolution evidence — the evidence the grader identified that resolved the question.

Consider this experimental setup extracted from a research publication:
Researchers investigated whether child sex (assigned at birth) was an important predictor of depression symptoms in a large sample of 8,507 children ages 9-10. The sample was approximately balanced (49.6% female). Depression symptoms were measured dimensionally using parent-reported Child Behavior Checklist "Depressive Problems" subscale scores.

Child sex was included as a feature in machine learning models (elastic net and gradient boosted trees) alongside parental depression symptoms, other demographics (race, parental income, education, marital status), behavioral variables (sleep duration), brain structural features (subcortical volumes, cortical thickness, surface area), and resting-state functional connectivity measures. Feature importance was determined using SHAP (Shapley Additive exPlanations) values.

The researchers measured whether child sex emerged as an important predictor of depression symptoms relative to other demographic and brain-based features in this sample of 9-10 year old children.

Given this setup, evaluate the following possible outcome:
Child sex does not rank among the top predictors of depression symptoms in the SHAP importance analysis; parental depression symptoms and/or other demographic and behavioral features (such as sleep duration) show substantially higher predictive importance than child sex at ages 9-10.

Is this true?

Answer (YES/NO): YES